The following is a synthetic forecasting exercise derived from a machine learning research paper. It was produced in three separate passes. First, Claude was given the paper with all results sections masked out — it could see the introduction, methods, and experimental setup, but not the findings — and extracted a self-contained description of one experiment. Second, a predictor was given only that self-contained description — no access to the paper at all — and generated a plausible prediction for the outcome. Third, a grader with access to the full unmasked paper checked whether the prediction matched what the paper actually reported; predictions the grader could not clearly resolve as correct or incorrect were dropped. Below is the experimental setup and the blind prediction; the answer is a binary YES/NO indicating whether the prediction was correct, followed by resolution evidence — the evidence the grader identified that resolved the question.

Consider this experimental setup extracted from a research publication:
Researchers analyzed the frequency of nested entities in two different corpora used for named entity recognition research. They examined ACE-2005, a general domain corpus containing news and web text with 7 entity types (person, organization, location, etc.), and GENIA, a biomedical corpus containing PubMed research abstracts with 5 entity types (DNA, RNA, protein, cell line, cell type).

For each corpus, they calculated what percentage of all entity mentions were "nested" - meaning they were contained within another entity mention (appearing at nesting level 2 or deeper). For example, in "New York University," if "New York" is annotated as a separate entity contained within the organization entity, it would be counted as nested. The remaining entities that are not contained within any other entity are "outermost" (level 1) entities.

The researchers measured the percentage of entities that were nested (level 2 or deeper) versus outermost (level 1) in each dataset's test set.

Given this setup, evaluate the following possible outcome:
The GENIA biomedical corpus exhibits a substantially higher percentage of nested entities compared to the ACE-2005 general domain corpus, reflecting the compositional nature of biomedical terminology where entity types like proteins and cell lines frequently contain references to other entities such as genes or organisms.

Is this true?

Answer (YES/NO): NO